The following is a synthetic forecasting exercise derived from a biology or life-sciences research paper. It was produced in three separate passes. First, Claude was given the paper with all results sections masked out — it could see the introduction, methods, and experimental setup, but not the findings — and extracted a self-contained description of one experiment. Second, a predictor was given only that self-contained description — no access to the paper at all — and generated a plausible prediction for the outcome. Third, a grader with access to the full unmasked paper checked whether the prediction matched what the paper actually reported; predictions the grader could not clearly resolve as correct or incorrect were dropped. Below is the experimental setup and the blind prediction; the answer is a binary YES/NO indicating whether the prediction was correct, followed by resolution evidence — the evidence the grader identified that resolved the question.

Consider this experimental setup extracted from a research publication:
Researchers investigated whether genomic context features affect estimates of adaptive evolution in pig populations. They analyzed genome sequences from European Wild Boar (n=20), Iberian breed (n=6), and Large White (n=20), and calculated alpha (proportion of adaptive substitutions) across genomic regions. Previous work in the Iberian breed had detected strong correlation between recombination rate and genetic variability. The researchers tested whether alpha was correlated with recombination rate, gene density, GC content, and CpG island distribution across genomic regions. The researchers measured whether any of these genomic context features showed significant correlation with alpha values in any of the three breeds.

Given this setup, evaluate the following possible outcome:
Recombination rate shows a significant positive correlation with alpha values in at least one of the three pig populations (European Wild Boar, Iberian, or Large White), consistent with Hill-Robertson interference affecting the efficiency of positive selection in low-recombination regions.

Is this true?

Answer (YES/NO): NO